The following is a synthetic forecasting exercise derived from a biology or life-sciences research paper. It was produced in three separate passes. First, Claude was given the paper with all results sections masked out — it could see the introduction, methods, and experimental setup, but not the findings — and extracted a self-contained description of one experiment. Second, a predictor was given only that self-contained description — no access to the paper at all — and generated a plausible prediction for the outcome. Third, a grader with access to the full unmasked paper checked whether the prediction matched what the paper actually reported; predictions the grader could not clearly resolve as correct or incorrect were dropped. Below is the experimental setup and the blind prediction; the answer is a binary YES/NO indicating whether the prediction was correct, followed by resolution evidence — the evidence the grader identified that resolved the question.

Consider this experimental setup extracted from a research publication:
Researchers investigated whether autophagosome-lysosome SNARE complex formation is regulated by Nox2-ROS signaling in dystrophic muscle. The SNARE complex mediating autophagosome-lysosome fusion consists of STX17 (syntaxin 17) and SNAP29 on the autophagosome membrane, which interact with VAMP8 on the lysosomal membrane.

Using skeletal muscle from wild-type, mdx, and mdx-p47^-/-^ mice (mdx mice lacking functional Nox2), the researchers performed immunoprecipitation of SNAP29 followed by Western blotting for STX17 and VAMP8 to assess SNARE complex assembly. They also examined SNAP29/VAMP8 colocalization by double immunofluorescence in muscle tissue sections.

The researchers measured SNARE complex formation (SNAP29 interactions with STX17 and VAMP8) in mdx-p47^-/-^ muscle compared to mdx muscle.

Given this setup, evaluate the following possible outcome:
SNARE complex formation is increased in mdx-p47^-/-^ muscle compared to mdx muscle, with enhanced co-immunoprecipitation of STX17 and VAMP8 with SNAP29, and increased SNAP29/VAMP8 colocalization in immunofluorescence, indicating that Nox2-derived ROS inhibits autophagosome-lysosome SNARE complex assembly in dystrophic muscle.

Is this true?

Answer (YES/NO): NO